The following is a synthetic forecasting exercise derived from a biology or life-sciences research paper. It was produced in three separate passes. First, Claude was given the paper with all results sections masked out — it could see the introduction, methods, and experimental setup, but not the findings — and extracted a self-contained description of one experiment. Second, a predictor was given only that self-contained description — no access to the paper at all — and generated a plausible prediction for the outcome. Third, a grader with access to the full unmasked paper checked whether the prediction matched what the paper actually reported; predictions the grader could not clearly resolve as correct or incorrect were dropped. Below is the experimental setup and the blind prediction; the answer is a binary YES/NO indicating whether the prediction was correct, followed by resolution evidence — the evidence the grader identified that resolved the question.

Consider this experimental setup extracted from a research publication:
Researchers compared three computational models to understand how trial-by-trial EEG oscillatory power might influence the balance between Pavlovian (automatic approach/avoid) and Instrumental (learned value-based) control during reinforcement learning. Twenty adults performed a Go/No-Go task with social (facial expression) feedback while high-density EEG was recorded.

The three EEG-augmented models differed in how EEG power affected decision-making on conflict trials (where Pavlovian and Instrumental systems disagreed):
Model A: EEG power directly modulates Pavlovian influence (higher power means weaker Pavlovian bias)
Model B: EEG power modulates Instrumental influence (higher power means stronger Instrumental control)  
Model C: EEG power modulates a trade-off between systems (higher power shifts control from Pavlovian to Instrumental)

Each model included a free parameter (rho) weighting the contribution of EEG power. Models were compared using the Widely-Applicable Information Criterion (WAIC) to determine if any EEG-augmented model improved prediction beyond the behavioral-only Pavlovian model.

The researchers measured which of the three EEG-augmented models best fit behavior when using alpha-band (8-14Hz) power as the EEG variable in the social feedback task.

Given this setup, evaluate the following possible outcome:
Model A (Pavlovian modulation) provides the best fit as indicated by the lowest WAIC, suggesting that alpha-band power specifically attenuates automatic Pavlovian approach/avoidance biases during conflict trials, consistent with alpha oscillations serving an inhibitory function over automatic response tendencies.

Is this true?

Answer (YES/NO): YES